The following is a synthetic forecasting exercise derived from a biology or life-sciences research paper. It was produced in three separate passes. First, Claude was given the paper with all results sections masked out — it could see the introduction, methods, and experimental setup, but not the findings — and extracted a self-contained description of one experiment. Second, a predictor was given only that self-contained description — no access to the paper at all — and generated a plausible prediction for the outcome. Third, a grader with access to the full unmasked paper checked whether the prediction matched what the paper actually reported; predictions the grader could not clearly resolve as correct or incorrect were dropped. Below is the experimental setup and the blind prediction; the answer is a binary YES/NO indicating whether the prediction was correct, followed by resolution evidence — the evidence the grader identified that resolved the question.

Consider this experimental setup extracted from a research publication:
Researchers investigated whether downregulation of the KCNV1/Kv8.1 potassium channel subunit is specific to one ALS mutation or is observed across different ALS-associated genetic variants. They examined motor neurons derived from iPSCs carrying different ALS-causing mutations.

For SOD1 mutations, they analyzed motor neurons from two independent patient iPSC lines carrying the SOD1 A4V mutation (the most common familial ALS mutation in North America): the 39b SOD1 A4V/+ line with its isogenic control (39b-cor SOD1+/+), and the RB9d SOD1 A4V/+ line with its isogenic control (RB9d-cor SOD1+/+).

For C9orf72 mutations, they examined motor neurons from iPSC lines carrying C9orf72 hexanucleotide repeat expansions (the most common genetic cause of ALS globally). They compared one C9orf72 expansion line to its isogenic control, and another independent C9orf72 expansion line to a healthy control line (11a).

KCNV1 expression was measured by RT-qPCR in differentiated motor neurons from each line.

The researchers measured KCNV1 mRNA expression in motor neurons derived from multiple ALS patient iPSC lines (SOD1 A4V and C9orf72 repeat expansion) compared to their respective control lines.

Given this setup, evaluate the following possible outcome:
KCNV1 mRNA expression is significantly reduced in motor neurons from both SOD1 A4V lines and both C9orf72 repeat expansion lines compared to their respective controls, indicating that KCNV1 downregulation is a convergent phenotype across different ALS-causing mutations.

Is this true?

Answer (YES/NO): YES